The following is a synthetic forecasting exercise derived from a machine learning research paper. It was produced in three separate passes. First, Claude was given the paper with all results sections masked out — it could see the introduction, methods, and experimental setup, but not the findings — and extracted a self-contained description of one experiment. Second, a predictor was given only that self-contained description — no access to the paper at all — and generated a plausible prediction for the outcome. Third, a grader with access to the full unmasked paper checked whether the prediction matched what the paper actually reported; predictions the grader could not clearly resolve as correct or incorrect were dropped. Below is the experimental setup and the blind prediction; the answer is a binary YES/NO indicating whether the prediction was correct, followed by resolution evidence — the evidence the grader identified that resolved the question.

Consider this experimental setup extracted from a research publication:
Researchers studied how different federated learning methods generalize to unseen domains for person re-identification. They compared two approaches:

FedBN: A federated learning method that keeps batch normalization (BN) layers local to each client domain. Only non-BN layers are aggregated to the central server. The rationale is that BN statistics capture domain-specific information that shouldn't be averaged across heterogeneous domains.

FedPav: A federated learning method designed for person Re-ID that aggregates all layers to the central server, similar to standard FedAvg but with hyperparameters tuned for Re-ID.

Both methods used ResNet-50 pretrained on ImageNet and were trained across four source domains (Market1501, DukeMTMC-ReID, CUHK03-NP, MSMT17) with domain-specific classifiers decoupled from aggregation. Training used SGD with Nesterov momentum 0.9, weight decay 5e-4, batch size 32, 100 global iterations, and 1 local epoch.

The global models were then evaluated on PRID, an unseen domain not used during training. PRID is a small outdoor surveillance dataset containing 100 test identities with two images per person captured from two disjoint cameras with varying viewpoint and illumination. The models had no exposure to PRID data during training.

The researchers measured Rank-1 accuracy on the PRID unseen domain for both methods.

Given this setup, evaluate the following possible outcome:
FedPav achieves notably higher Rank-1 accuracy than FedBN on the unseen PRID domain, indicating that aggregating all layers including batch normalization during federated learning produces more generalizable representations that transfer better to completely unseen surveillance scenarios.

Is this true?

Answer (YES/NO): YES